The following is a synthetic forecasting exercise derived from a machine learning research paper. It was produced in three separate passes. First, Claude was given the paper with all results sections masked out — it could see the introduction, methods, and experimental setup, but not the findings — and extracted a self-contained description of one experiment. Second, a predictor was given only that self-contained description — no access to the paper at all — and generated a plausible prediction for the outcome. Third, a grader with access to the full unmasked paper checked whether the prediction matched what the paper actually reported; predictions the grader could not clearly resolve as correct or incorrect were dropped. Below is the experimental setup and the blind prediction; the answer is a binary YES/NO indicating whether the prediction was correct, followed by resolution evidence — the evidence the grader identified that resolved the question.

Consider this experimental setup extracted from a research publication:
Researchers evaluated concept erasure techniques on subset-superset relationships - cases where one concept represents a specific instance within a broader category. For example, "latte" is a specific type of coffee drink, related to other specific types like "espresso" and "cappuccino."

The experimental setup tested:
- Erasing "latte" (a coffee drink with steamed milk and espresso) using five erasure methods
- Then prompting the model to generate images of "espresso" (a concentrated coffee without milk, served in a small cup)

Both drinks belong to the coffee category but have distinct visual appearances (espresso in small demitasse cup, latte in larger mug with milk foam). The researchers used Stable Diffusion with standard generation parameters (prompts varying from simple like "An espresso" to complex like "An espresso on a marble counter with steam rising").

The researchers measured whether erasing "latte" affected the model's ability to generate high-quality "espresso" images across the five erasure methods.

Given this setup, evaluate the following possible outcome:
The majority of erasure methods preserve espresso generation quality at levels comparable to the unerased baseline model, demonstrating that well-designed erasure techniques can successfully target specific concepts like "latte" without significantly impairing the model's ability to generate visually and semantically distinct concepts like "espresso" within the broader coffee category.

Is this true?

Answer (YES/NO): NO